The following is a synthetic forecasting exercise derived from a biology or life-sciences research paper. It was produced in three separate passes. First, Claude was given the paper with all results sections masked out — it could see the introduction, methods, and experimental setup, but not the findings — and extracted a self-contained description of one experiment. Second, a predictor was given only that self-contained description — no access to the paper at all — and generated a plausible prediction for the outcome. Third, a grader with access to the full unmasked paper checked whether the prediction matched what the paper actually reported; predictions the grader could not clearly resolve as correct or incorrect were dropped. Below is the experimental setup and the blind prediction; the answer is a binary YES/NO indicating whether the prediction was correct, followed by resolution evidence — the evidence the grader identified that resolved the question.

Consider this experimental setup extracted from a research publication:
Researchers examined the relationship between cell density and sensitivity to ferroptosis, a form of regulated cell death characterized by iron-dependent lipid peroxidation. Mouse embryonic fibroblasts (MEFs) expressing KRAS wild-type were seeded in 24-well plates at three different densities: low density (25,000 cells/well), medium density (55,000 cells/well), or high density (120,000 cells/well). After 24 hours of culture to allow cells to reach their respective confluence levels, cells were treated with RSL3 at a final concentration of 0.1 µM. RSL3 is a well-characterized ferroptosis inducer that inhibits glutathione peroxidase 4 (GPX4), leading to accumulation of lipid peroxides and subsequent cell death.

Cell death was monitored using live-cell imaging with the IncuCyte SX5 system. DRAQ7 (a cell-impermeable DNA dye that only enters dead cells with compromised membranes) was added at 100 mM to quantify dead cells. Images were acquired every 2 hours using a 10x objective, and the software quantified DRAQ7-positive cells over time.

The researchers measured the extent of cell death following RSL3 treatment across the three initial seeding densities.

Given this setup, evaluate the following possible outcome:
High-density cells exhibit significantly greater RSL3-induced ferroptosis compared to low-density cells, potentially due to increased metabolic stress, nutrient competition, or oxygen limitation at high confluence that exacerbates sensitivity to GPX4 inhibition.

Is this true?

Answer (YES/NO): NO